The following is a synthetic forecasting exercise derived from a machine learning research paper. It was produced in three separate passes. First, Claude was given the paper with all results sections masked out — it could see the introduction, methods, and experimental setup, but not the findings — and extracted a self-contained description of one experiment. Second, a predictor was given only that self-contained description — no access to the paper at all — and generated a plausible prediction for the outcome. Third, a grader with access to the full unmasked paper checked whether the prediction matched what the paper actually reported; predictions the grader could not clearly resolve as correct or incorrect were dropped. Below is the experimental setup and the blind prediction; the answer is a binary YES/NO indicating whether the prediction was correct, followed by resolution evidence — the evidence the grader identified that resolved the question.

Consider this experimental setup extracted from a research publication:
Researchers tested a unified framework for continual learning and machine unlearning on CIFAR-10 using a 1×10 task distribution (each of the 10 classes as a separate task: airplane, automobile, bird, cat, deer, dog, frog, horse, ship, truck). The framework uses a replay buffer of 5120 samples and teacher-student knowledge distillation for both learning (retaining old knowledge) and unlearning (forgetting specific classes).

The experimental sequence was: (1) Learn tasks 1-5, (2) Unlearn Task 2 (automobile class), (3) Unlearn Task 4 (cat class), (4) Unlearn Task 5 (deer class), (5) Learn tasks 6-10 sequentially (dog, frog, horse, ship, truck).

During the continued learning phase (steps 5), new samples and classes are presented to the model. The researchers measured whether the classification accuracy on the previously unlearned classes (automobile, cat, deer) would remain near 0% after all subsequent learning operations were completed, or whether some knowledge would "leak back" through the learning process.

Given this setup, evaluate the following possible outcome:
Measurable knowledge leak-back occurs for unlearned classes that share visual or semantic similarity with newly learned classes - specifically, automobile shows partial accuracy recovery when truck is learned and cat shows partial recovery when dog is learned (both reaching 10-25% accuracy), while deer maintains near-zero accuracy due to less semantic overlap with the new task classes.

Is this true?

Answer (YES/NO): NO